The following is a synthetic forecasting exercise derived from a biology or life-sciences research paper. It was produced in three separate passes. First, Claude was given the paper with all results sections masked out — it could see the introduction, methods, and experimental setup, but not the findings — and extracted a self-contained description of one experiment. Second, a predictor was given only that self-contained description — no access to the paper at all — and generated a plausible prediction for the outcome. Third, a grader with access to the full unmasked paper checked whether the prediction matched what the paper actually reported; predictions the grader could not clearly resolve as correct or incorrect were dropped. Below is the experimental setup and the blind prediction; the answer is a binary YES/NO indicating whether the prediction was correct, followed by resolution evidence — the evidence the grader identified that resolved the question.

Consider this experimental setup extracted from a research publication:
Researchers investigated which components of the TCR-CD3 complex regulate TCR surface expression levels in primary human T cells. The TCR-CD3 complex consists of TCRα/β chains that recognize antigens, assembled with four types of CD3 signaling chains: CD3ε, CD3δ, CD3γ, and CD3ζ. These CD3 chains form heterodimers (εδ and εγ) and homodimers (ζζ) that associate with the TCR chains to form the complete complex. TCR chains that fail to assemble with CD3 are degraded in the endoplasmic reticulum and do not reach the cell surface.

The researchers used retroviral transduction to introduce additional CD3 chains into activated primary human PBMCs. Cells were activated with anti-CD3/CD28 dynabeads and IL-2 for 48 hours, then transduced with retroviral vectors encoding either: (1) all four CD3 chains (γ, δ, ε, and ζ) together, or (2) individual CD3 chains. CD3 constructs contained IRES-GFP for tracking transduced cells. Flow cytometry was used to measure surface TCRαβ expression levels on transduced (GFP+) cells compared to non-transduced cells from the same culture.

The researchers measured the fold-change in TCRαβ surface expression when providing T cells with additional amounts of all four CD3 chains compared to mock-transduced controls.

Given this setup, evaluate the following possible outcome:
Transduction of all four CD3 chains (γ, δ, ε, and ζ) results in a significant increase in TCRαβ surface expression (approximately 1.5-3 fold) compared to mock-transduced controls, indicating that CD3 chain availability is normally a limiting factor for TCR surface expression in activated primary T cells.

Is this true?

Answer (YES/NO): NO